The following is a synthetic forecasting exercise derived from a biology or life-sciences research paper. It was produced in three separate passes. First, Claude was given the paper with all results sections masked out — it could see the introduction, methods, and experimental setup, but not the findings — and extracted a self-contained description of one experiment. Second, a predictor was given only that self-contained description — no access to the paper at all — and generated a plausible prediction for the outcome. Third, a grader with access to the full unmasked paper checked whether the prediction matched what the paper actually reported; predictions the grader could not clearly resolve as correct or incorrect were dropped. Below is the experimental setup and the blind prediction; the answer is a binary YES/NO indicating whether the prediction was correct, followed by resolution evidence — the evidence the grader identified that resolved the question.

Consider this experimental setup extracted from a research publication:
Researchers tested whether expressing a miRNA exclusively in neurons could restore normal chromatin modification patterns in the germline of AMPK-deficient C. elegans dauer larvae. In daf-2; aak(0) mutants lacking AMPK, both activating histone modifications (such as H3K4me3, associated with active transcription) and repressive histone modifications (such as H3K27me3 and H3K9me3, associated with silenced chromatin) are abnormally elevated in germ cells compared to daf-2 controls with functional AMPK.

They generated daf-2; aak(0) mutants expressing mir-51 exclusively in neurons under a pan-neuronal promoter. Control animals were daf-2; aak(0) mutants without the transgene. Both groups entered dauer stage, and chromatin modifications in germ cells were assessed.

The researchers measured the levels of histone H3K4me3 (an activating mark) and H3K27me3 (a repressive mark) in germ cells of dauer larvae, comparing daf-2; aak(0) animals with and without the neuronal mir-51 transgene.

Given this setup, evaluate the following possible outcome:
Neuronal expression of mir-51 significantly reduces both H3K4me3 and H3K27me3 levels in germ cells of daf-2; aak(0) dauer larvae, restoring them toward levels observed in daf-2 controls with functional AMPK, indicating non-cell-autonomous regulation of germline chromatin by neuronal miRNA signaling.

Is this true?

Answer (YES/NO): YES